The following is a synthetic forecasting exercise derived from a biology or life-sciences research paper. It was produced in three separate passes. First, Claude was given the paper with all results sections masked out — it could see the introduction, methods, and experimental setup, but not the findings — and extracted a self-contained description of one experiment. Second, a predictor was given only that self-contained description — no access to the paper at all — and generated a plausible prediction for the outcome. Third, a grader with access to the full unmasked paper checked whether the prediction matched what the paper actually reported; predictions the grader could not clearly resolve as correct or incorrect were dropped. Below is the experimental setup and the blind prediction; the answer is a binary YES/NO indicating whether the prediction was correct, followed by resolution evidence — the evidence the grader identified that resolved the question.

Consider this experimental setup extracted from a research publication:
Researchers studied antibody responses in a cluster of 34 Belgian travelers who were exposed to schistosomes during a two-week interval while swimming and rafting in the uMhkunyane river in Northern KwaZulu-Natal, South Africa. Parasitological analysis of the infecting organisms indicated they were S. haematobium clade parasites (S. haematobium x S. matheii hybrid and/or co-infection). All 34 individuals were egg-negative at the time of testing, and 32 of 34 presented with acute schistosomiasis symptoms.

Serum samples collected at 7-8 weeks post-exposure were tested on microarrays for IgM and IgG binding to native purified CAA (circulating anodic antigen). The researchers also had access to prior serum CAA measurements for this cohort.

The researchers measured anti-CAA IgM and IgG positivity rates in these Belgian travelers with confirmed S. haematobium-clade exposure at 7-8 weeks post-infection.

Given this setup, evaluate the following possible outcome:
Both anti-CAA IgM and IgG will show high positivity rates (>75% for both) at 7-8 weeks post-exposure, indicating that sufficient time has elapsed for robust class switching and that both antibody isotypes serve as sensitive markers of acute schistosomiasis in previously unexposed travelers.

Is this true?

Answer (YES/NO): YES